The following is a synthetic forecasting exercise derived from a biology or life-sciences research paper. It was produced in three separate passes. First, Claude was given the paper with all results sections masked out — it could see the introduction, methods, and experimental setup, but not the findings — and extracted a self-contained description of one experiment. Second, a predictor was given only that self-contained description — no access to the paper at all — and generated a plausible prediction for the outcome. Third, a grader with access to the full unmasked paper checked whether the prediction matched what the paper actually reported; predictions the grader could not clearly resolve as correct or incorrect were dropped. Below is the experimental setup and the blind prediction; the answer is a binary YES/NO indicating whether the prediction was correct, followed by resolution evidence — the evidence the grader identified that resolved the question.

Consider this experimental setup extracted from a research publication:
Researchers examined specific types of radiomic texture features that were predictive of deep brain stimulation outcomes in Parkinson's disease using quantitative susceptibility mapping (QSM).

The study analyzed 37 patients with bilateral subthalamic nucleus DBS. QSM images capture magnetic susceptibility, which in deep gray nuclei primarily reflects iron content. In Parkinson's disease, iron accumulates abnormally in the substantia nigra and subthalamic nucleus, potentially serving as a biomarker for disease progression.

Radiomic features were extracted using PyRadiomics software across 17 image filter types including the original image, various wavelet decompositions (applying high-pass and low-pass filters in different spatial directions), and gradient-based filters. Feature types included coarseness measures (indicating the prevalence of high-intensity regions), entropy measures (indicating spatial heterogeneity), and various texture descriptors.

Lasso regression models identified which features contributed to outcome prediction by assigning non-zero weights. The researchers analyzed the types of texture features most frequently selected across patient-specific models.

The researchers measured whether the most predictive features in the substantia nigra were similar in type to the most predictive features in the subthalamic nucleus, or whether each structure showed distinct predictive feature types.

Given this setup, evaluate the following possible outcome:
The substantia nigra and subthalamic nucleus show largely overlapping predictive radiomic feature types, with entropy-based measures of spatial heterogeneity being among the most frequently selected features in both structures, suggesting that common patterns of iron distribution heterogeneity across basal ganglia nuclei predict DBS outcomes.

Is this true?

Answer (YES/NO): NO